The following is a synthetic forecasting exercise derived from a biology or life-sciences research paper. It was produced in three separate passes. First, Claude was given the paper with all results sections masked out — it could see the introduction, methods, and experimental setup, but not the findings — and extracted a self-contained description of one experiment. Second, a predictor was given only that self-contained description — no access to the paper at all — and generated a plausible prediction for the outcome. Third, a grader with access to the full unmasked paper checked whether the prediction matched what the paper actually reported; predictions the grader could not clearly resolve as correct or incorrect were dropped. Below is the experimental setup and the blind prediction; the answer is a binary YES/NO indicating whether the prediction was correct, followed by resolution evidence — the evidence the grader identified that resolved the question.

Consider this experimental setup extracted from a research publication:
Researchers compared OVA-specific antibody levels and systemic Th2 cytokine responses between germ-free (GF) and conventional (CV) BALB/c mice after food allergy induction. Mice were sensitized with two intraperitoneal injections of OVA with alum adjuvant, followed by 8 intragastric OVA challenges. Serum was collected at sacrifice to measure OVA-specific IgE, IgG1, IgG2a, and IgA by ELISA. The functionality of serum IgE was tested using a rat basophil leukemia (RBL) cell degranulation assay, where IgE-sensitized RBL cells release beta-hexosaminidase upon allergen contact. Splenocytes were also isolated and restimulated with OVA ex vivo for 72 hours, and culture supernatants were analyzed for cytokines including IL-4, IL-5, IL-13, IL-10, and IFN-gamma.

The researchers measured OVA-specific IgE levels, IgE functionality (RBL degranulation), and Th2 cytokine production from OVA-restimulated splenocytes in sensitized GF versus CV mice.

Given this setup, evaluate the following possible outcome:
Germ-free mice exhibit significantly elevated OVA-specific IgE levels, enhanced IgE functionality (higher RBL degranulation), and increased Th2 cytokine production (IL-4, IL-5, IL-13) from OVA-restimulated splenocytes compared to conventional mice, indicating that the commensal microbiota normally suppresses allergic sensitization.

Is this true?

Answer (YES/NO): NO